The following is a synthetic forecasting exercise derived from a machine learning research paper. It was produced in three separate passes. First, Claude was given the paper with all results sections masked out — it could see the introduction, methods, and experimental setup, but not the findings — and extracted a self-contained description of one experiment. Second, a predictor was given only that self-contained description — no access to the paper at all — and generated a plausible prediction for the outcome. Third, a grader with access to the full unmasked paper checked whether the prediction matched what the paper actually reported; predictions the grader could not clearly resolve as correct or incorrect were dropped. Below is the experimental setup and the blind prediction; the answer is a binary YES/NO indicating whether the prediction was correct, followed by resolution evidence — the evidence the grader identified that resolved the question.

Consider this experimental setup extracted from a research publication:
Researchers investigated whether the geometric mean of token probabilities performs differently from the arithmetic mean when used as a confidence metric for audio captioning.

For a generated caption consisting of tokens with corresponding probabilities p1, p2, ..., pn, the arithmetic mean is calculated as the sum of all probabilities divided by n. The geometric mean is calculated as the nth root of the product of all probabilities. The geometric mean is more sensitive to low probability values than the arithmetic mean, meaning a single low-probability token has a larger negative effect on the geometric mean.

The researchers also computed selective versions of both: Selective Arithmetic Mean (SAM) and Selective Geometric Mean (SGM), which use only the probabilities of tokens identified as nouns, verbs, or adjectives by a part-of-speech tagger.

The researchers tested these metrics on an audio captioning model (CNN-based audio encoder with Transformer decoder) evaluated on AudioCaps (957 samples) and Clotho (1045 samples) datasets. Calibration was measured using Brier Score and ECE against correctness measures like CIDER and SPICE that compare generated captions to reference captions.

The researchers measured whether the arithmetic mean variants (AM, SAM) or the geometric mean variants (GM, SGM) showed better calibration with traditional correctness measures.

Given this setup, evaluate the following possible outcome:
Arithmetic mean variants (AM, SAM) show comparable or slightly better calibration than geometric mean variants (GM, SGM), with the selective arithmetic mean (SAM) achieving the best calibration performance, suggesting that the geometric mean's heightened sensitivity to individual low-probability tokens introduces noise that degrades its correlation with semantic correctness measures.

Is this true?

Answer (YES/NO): NO